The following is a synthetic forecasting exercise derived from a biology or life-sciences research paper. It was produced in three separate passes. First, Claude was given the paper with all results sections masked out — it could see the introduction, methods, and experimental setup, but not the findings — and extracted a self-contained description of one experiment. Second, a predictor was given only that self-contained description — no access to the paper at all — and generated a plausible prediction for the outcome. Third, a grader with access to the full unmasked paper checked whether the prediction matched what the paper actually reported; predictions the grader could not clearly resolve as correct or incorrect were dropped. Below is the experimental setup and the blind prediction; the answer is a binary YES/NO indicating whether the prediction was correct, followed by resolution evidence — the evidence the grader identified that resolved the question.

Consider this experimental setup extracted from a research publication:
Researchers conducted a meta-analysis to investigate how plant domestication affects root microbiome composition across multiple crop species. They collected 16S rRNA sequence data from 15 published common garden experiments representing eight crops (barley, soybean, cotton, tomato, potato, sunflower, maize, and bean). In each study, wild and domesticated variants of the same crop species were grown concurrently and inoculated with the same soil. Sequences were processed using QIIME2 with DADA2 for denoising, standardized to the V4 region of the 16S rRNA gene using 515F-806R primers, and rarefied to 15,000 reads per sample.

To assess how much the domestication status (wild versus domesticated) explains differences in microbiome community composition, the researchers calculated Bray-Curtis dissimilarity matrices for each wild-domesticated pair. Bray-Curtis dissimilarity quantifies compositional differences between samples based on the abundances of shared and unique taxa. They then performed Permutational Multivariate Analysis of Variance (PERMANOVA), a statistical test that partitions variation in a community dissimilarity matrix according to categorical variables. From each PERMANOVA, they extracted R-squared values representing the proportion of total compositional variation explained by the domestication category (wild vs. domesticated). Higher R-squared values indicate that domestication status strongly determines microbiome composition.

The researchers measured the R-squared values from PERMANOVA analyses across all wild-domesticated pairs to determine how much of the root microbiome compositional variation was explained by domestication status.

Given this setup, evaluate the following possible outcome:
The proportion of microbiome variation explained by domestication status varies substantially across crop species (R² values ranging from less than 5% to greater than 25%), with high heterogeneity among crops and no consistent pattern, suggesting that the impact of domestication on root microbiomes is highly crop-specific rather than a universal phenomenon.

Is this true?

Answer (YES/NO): NO